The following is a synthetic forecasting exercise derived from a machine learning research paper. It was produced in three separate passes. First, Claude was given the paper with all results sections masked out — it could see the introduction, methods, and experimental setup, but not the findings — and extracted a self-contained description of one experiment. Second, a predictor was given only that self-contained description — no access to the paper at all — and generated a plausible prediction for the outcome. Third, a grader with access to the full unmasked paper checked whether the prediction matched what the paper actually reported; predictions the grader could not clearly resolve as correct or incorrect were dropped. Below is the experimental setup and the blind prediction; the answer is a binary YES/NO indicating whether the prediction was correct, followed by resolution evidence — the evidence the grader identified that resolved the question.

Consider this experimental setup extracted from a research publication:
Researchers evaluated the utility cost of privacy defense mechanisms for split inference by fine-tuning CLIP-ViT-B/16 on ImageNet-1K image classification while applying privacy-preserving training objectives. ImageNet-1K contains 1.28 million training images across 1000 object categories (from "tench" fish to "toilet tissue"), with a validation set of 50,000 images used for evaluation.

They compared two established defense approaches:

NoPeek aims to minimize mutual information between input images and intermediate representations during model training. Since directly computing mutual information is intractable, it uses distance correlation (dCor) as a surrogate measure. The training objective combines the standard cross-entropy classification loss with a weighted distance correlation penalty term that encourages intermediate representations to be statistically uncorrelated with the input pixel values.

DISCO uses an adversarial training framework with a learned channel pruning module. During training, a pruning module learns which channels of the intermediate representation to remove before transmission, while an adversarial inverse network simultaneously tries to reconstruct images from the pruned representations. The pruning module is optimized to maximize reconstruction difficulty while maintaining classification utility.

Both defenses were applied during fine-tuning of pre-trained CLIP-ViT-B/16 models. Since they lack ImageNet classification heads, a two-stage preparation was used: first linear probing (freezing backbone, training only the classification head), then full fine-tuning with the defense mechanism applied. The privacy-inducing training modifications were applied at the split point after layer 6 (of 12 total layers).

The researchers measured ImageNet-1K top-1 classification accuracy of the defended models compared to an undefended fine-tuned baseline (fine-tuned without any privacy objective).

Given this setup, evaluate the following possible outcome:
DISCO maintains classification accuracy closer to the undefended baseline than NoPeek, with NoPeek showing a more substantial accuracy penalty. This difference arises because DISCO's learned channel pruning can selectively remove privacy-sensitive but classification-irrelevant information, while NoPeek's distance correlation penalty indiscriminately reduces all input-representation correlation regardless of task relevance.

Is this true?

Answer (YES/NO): NO